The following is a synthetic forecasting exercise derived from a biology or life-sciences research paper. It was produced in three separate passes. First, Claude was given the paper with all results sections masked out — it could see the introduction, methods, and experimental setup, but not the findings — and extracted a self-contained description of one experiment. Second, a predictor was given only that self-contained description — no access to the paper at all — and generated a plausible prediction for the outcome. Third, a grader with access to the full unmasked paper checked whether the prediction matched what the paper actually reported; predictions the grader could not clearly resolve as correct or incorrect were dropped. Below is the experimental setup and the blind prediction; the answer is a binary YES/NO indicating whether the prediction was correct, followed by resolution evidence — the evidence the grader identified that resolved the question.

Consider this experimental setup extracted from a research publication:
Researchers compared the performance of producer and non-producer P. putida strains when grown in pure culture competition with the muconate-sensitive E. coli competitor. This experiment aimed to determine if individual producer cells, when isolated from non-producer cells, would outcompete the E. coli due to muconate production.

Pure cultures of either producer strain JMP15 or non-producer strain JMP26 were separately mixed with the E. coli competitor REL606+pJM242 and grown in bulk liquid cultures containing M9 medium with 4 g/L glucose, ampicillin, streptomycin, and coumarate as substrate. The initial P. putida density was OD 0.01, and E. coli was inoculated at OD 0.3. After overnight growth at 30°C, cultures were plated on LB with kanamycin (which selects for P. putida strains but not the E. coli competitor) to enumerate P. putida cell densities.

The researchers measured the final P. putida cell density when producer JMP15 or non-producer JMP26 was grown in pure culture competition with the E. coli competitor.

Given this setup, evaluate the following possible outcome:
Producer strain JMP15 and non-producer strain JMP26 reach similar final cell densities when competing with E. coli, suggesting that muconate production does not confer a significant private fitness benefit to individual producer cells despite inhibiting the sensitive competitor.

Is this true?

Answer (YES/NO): NO